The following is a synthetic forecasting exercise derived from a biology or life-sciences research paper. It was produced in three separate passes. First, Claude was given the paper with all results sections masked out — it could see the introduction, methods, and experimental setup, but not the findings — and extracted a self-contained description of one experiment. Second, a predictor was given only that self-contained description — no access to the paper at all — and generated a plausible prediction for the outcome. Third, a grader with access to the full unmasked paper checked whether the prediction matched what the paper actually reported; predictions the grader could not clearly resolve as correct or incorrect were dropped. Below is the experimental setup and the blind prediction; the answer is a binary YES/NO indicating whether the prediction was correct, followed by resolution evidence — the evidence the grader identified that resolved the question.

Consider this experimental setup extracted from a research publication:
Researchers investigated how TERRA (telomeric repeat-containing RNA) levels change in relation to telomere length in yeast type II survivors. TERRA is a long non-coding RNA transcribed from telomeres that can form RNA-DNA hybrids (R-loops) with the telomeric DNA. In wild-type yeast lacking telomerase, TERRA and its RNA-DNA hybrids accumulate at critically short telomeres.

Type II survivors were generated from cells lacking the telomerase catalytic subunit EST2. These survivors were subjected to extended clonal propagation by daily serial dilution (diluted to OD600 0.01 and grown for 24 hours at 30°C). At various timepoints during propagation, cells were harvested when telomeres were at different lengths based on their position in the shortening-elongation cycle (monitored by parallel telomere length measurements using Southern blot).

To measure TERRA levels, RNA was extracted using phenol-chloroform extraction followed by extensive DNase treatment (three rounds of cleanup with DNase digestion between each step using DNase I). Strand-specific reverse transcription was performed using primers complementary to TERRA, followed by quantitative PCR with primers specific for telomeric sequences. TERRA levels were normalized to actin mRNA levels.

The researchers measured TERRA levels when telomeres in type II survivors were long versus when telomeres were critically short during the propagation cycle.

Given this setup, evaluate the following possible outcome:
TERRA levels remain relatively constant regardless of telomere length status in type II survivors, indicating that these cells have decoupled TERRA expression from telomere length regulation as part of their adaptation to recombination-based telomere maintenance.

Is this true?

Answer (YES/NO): NO